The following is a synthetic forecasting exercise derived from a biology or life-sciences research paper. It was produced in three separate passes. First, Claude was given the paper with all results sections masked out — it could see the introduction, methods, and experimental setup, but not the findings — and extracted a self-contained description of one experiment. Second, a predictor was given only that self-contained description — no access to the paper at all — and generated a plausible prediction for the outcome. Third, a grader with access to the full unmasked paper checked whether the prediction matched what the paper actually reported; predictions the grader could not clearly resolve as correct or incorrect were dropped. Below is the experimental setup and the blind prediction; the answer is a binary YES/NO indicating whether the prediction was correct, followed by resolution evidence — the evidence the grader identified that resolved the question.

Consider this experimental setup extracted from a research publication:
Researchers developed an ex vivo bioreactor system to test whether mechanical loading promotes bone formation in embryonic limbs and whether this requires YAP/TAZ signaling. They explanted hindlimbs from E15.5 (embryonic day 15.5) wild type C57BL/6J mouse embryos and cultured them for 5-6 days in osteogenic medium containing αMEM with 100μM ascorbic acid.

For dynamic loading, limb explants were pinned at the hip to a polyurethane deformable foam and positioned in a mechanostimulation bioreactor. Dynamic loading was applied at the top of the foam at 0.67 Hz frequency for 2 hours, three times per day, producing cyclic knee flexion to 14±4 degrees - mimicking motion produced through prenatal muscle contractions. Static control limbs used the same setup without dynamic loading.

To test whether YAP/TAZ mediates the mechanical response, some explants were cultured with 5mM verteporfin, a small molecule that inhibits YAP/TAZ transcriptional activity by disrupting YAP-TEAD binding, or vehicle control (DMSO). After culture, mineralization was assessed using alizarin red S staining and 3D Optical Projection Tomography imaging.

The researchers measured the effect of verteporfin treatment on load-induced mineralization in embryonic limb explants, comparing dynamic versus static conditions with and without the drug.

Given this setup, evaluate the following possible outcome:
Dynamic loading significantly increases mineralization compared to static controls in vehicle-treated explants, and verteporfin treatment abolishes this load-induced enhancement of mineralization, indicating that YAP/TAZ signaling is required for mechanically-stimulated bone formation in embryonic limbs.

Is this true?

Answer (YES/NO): YES